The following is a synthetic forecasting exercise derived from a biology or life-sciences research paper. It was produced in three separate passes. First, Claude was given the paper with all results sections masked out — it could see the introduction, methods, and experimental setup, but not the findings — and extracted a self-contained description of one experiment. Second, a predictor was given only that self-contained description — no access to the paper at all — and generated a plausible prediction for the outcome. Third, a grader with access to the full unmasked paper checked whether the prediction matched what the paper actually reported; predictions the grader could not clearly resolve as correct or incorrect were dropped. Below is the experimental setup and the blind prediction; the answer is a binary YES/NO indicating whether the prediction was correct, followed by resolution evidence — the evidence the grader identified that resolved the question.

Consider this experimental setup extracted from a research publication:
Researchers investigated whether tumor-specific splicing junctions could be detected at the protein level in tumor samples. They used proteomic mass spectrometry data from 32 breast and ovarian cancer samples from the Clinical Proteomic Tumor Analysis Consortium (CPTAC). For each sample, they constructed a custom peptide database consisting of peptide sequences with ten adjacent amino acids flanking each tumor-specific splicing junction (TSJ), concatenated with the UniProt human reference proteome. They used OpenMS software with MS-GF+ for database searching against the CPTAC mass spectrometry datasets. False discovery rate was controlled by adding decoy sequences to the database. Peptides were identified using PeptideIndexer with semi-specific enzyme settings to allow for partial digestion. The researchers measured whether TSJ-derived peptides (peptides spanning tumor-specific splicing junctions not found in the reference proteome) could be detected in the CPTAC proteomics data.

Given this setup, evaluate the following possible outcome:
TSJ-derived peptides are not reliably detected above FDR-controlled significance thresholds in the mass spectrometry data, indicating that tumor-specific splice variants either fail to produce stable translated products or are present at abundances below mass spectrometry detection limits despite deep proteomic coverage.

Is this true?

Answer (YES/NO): NO